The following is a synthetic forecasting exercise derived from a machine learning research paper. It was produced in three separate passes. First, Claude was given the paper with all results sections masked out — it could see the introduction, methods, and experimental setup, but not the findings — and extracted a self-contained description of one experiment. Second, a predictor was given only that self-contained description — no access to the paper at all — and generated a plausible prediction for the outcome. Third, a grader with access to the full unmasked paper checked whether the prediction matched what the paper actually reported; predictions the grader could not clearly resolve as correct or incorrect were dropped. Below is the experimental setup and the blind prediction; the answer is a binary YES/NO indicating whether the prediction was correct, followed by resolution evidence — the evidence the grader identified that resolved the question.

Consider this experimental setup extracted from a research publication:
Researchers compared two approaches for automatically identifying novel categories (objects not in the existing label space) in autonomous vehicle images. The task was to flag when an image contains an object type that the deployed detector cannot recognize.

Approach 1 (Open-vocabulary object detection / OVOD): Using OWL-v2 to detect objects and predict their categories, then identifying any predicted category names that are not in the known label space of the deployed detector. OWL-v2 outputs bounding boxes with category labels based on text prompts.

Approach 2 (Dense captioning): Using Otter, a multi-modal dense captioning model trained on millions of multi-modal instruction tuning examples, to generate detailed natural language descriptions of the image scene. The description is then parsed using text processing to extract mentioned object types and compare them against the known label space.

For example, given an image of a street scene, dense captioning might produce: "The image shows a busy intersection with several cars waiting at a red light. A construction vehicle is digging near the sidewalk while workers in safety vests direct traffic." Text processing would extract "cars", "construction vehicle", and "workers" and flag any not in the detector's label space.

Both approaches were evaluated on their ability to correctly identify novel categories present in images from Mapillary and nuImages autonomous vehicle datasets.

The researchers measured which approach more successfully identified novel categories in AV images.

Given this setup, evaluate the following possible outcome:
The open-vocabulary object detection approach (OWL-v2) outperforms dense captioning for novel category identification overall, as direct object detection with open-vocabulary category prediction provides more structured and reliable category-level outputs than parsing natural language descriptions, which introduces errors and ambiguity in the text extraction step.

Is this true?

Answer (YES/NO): NO